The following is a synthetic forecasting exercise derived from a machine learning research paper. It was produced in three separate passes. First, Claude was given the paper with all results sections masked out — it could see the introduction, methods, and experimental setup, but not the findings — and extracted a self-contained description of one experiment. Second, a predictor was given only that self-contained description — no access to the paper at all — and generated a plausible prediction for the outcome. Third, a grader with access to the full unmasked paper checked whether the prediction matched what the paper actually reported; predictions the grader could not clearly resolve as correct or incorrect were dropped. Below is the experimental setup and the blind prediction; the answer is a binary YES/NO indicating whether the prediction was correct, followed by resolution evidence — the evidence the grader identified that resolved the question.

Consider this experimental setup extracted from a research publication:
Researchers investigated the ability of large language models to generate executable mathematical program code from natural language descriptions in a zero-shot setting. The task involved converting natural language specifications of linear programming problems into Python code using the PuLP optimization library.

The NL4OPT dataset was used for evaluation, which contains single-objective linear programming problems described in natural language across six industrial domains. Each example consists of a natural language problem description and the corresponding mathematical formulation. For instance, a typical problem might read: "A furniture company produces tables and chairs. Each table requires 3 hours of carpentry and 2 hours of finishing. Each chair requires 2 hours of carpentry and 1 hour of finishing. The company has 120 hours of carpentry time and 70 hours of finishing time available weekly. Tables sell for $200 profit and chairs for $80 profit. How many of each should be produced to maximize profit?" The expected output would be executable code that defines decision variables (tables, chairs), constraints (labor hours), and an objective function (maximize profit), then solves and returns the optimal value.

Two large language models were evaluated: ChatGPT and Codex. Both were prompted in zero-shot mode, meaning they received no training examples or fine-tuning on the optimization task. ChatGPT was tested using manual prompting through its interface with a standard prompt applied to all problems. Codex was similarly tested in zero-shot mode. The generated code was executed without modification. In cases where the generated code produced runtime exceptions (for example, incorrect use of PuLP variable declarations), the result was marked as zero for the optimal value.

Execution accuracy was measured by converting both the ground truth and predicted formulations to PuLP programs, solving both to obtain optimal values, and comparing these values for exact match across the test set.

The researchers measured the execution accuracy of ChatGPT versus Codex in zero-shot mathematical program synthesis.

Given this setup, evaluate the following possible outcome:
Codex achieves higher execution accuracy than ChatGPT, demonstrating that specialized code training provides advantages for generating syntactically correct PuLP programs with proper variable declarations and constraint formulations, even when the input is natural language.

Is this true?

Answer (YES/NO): NO